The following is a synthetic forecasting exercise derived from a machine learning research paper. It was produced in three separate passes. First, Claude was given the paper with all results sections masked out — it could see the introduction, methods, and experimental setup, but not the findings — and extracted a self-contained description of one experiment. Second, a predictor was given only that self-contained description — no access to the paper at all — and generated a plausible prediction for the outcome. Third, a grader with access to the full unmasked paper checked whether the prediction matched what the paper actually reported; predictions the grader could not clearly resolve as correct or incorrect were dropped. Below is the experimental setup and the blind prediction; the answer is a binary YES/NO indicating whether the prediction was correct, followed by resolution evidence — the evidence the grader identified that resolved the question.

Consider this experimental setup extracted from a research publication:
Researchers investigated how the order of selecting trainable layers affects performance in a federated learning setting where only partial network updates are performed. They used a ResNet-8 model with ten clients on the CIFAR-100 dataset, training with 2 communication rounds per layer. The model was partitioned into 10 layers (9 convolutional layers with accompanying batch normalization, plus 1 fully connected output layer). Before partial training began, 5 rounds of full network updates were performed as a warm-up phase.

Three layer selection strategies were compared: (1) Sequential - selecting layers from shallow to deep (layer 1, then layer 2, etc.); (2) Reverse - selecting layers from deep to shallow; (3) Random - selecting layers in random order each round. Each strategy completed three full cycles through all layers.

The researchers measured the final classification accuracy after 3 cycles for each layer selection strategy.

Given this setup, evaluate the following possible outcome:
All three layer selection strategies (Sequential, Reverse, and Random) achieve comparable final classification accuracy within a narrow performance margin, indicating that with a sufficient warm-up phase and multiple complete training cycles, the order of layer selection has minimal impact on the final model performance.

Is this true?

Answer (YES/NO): NO